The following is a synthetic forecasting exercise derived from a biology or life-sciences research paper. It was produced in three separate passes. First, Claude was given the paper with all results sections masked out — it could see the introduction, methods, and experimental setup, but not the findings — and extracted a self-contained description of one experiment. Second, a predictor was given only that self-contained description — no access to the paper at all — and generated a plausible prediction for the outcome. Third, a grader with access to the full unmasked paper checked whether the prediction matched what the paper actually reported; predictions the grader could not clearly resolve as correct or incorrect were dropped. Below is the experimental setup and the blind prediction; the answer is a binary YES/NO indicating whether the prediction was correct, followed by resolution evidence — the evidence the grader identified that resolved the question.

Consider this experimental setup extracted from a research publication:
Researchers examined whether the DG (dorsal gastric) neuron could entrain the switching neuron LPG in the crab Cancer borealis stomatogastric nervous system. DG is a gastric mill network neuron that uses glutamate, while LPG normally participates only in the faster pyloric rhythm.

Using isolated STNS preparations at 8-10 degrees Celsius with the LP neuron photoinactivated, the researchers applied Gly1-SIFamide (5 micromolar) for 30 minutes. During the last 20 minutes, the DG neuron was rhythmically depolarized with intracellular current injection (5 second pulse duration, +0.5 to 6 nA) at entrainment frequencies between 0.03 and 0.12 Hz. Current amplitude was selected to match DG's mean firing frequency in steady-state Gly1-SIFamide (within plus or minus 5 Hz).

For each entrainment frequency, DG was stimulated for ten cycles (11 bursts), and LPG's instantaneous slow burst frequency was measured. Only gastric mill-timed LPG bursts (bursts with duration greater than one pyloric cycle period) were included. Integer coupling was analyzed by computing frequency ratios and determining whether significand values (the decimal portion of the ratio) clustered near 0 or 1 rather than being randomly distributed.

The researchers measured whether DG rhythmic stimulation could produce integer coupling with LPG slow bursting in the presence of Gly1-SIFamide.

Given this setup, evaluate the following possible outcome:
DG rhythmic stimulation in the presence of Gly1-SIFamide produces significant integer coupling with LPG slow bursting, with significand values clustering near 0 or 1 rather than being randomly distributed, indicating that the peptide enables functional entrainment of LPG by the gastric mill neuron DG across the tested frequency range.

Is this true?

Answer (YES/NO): NO